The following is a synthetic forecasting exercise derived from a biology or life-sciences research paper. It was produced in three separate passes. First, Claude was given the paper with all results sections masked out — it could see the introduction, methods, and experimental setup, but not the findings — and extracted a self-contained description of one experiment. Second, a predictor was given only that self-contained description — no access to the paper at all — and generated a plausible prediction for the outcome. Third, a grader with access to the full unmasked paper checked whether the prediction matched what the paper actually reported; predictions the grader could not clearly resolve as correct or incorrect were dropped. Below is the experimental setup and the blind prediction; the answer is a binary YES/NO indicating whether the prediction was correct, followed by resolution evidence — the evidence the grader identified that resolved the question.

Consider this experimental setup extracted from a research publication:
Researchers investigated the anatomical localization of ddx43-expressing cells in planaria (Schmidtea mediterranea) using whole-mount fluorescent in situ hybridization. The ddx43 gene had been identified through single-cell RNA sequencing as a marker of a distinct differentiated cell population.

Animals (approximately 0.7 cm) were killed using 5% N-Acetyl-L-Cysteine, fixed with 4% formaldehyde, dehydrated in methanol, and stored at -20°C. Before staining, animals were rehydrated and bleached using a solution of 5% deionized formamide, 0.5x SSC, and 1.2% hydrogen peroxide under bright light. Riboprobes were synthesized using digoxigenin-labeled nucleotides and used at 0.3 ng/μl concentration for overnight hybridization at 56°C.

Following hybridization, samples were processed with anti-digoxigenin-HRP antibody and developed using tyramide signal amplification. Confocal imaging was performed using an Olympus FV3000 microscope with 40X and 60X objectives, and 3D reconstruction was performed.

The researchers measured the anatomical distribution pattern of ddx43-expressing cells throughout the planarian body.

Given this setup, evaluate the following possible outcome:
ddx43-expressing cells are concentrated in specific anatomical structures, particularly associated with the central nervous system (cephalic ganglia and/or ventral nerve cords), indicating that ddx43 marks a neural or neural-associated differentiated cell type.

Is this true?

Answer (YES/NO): NO